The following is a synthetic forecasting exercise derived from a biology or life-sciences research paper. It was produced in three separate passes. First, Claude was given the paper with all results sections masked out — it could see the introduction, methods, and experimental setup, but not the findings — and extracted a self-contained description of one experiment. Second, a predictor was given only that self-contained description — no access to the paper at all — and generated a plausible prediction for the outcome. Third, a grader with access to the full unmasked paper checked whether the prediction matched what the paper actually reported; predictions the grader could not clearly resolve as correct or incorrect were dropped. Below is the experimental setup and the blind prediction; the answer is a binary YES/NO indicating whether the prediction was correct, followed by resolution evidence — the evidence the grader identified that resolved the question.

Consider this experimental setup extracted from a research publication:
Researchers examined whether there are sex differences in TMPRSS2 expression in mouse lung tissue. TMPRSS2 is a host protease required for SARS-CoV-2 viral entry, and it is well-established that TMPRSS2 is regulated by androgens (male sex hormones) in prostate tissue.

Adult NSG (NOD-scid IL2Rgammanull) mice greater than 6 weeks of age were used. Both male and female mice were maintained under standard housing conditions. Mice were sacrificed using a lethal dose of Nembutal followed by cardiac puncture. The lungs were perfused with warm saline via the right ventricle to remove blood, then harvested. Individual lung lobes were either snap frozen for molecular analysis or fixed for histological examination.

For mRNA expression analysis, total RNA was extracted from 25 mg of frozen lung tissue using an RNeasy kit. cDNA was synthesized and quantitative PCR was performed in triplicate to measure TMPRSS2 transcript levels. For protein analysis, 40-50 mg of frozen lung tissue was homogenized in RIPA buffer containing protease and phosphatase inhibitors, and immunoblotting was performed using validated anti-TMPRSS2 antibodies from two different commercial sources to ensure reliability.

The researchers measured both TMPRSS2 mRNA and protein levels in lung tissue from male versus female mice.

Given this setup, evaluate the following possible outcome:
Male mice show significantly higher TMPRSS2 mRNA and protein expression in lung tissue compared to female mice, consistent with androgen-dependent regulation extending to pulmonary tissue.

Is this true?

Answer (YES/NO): NO